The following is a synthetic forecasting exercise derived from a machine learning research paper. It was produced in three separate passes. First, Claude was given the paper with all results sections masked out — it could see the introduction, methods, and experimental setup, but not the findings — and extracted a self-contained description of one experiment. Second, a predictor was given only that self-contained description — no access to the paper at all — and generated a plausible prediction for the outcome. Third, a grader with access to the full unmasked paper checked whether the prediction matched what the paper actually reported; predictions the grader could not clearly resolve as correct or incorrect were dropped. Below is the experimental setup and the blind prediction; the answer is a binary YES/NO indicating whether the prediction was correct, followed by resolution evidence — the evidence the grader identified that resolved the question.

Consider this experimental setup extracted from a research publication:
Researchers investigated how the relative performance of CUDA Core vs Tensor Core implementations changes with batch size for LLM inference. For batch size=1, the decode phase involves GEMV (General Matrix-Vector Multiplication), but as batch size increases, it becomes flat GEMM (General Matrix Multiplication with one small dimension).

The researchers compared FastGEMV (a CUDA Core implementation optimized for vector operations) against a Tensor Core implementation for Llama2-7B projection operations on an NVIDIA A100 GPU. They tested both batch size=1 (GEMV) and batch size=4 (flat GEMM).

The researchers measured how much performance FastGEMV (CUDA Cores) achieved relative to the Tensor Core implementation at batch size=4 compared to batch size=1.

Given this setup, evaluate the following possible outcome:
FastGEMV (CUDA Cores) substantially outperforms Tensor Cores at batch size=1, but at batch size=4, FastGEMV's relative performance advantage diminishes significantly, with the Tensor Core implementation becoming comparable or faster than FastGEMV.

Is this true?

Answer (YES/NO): NO